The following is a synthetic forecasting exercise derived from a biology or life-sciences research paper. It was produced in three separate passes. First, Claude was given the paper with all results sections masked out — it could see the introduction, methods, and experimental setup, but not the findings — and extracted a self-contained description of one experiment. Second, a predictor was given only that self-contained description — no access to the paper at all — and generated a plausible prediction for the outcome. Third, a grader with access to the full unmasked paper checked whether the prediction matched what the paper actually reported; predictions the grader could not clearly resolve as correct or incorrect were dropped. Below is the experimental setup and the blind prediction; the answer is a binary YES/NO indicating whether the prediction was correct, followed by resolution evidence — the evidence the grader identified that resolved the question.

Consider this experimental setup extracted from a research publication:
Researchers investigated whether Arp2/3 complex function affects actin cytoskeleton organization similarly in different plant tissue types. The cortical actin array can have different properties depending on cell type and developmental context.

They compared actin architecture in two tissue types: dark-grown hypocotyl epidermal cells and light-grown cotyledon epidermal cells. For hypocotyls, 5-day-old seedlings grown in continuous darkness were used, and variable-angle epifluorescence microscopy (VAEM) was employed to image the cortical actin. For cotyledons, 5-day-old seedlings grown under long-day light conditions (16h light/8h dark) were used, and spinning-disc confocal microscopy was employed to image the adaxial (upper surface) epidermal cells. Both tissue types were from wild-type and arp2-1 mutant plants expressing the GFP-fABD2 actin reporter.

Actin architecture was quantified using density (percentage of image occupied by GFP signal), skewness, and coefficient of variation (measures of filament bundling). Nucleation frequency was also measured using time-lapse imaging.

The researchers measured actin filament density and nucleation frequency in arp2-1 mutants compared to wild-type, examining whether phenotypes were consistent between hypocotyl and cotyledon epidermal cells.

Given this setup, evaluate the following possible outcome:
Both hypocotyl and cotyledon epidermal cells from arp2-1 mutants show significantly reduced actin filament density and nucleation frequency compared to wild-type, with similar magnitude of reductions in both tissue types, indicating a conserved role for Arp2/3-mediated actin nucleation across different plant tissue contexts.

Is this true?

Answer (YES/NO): YES